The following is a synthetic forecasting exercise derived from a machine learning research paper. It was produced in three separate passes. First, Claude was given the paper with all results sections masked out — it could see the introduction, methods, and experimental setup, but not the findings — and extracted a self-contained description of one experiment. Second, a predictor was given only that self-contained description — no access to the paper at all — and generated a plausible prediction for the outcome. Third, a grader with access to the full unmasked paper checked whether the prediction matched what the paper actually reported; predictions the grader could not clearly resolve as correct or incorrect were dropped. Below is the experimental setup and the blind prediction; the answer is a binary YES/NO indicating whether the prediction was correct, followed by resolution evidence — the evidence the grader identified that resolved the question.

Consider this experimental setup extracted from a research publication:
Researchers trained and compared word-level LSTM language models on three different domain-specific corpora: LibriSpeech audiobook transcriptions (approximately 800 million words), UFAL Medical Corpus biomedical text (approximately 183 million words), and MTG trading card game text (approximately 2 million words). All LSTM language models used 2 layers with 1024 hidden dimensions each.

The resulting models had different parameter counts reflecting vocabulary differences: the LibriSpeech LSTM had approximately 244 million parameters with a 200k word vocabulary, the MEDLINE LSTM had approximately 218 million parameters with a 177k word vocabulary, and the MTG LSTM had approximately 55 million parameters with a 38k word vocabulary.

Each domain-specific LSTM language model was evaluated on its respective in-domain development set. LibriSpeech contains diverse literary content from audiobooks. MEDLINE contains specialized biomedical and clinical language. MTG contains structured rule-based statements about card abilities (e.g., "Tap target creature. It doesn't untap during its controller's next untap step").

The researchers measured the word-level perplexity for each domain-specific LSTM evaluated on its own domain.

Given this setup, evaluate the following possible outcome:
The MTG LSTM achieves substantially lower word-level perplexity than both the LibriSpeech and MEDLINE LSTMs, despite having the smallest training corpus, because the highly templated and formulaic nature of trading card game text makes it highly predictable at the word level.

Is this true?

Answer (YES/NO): YES